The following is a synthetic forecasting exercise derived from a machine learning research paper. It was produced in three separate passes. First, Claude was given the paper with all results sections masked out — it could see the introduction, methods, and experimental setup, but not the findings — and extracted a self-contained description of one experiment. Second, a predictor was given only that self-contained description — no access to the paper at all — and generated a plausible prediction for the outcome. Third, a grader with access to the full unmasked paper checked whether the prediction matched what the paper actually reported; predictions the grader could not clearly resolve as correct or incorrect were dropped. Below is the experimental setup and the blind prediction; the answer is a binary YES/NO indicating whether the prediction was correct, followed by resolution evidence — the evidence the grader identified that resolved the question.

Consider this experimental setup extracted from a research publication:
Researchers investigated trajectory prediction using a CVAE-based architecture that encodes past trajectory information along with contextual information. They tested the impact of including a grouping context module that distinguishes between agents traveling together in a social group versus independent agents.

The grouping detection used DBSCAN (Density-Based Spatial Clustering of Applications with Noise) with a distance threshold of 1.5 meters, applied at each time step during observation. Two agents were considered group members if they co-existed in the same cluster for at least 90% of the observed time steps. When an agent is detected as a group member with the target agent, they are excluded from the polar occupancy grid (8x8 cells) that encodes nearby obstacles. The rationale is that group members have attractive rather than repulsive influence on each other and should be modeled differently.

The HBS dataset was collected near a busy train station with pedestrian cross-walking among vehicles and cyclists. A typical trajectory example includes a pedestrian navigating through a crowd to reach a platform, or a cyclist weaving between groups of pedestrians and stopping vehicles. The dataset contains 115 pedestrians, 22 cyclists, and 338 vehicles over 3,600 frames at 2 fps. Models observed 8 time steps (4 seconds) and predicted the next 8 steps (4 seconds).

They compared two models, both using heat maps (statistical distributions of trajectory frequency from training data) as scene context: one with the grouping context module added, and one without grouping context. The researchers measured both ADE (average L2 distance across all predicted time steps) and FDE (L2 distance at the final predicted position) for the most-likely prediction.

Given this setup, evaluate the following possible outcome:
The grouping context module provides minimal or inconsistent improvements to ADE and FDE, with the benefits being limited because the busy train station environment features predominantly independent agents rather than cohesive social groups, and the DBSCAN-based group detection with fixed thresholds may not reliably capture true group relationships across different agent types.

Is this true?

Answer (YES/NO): NO